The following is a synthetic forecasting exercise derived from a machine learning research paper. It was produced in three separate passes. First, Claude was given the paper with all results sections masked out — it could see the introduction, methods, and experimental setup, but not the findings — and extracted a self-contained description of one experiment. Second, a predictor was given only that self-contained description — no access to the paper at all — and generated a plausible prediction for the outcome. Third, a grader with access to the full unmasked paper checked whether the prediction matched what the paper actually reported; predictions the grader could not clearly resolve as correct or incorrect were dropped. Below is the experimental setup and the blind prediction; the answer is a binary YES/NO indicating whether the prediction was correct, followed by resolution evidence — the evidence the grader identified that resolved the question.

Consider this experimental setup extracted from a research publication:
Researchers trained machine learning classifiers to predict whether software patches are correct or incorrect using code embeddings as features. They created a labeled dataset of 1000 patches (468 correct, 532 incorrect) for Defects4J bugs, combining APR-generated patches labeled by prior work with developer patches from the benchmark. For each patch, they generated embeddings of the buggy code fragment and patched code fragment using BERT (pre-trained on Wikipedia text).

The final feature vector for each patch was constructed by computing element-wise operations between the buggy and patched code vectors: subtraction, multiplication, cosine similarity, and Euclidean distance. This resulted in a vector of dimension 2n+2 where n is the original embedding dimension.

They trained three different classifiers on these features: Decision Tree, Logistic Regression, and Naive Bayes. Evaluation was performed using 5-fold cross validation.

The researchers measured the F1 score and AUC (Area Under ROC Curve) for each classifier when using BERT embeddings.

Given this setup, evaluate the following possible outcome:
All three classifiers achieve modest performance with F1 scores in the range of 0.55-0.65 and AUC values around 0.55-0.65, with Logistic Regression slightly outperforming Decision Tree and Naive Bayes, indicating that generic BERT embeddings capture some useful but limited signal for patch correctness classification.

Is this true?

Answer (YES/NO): NO